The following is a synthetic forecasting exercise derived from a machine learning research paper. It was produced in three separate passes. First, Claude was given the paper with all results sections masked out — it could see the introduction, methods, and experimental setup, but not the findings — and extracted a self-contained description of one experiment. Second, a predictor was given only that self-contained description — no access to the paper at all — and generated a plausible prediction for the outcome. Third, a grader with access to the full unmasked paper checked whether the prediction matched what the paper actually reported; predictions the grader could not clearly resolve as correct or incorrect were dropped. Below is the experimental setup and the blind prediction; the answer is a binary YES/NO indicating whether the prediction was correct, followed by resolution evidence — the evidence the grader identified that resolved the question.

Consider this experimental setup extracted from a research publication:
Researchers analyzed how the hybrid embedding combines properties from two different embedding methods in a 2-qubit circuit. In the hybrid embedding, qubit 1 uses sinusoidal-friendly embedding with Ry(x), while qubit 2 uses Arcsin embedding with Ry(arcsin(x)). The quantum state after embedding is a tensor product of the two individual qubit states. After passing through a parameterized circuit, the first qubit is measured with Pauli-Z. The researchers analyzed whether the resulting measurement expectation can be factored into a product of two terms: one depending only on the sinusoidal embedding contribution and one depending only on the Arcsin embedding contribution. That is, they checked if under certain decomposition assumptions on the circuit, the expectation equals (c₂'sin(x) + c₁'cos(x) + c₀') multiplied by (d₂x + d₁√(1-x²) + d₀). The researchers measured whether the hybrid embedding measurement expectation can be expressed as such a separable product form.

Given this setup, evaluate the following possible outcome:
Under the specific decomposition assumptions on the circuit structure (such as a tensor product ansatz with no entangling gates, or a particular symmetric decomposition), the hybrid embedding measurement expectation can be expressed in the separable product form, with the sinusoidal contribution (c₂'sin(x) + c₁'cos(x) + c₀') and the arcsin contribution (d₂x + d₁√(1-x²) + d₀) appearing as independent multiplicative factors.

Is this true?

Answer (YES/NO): YES